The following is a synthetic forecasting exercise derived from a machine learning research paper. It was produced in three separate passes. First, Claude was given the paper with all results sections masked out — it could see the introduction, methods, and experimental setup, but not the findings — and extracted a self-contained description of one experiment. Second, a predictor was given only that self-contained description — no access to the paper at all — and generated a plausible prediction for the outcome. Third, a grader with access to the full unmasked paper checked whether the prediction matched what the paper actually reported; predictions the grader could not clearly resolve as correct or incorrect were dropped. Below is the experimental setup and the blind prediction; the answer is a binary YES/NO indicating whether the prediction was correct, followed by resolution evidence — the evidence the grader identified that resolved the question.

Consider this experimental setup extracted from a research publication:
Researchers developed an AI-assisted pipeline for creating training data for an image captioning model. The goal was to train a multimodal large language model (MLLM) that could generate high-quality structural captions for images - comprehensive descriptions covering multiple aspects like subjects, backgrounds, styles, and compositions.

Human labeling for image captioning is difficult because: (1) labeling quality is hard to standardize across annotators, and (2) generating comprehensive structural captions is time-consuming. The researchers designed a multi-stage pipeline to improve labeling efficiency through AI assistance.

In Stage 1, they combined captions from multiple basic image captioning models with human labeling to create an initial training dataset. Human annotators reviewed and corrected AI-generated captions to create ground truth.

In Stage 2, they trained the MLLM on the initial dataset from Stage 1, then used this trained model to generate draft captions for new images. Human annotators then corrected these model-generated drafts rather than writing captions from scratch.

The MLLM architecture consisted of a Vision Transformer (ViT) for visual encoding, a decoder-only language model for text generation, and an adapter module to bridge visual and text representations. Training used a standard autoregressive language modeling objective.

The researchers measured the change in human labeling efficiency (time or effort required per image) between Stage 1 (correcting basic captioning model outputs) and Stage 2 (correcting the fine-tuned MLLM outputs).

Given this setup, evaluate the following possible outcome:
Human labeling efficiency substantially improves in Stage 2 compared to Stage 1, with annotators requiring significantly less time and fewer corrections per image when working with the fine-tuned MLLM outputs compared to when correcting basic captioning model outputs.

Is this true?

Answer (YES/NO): YES